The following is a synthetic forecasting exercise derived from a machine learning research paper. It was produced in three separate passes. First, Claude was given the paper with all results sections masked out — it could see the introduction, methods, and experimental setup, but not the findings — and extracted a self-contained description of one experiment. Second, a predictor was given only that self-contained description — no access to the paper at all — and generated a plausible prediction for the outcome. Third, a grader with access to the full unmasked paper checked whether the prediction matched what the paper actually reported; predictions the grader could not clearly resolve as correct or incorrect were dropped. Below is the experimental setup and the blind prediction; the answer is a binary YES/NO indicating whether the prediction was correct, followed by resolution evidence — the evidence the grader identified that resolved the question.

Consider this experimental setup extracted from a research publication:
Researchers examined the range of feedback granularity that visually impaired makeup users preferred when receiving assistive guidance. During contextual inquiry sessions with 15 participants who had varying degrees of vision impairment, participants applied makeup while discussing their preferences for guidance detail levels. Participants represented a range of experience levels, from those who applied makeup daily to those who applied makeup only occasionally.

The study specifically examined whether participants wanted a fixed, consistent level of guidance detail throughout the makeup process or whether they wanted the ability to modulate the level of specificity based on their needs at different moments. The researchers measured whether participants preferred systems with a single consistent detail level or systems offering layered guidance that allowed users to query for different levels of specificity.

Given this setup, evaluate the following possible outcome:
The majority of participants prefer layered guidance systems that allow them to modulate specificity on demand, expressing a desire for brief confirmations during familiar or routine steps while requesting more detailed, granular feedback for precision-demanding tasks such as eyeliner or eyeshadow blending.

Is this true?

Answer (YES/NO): NO